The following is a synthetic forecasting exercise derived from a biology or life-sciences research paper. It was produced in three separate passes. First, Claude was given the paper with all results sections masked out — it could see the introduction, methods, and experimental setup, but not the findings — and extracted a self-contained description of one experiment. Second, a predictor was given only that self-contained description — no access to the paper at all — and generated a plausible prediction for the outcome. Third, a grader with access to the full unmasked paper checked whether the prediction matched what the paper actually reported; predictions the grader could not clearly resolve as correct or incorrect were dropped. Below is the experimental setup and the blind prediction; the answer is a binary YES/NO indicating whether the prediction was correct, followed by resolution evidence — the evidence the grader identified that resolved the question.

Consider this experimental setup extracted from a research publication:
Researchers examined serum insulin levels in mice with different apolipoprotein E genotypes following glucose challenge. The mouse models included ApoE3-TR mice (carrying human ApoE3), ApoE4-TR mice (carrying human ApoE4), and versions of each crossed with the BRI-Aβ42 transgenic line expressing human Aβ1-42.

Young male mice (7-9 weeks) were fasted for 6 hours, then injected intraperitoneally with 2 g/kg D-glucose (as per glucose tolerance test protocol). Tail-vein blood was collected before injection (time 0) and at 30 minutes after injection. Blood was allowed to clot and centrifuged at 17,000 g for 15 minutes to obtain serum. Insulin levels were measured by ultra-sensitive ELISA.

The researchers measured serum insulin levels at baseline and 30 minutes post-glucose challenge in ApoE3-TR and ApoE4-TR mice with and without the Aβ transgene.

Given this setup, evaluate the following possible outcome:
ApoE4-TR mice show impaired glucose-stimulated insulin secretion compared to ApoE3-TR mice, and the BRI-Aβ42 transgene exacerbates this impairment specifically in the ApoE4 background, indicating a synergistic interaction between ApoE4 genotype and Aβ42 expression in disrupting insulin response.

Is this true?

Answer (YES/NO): NO